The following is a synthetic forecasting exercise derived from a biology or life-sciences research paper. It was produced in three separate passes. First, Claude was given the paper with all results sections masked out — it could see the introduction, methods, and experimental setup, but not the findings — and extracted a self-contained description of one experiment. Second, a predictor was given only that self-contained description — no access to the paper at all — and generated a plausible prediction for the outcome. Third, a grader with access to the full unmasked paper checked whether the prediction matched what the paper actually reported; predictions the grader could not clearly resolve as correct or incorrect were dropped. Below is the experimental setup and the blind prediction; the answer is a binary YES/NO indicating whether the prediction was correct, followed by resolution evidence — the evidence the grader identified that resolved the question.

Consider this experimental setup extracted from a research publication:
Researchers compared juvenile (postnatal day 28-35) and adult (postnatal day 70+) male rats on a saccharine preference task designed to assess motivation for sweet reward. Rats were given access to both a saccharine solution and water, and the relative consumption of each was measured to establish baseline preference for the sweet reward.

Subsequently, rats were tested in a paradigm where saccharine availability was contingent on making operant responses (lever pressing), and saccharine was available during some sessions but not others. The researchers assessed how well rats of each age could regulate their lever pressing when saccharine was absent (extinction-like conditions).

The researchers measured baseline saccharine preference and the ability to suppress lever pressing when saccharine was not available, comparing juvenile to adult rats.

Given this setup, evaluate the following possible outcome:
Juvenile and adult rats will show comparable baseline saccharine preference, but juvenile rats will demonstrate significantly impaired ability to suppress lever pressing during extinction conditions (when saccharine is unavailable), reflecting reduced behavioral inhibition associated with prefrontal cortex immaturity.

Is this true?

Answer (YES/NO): NO